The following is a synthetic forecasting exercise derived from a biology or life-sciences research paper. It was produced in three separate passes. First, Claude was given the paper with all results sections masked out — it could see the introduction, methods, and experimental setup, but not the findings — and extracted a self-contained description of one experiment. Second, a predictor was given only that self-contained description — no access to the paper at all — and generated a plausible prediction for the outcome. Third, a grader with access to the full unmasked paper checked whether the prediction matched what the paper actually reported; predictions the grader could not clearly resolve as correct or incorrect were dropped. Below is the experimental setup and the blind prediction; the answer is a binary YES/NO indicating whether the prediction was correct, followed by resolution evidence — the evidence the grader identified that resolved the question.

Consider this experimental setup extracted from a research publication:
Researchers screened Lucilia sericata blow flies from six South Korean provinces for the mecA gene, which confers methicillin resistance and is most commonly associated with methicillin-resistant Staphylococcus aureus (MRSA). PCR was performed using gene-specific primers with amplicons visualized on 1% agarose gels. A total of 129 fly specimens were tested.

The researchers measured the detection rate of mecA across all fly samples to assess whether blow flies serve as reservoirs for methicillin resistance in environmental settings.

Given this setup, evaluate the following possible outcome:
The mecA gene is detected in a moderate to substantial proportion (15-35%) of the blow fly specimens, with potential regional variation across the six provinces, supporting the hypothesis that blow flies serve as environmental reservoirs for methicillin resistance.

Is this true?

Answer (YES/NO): NO